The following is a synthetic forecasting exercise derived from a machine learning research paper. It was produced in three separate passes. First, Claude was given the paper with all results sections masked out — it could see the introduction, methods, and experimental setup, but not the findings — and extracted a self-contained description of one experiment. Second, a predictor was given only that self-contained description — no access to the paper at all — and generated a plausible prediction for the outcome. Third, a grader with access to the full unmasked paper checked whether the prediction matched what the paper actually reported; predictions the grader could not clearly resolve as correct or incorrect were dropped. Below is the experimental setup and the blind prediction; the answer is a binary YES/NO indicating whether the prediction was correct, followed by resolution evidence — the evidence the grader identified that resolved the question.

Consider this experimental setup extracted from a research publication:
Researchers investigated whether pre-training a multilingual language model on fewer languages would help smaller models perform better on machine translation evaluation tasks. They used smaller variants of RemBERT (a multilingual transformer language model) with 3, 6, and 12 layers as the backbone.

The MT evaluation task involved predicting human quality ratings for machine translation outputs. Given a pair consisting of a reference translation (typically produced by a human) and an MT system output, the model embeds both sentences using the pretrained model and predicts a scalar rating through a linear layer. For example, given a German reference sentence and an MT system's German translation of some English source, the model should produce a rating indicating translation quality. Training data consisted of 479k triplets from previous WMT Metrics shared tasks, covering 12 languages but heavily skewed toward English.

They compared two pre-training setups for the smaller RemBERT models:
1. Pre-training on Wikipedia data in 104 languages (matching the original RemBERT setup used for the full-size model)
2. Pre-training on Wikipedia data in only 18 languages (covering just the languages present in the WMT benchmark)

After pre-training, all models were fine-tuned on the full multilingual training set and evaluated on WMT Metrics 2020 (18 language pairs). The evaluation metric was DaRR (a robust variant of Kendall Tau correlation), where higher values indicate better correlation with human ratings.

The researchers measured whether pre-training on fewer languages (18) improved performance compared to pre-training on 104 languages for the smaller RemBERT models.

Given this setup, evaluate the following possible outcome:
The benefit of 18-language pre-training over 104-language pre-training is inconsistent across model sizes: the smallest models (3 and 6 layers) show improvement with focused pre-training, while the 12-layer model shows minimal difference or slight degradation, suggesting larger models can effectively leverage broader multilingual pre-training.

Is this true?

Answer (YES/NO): NO